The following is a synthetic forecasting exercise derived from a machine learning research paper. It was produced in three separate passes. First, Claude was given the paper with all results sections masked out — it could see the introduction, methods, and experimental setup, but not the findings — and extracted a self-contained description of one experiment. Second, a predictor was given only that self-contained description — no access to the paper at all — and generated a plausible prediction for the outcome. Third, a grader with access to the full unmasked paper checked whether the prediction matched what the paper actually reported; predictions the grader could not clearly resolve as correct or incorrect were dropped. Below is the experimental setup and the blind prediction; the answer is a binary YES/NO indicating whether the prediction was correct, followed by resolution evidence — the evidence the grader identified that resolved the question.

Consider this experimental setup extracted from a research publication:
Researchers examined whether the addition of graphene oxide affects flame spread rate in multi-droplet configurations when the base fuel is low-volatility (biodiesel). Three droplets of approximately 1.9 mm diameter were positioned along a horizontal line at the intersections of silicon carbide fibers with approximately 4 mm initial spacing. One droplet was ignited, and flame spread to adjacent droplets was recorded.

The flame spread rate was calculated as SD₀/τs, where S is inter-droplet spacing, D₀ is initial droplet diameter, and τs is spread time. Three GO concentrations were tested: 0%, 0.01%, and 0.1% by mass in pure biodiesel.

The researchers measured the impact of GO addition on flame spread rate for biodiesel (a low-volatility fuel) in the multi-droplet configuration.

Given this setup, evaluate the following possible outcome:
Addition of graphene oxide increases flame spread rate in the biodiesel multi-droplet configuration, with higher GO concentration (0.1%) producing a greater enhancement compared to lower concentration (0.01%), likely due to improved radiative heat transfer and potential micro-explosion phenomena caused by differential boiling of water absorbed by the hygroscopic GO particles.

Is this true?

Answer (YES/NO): NO